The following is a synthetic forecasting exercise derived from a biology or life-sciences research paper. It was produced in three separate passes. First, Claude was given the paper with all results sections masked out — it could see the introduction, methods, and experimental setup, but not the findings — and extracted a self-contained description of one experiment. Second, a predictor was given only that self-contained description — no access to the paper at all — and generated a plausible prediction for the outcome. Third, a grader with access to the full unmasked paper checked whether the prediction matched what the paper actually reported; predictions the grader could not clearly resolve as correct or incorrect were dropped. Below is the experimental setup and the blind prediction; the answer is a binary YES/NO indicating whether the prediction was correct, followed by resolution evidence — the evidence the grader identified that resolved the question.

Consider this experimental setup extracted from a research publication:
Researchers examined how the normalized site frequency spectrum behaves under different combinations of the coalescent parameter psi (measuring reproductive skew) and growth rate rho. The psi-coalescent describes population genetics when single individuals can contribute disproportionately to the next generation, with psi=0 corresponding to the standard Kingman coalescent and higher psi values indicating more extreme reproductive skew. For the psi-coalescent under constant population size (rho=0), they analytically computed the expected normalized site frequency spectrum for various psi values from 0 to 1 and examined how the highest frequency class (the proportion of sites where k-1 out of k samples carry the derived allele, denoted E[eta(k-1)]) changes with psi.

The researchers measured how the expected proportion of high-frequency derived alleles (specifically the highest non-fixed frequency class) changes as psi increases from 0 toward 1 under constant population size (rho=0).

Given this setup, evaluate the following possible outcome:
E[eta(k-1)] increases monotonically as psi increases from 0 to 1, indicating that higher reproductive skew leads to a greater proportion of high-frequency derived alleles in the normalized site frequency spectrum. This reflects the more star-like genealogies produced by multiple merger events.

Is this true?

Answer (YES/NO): NO